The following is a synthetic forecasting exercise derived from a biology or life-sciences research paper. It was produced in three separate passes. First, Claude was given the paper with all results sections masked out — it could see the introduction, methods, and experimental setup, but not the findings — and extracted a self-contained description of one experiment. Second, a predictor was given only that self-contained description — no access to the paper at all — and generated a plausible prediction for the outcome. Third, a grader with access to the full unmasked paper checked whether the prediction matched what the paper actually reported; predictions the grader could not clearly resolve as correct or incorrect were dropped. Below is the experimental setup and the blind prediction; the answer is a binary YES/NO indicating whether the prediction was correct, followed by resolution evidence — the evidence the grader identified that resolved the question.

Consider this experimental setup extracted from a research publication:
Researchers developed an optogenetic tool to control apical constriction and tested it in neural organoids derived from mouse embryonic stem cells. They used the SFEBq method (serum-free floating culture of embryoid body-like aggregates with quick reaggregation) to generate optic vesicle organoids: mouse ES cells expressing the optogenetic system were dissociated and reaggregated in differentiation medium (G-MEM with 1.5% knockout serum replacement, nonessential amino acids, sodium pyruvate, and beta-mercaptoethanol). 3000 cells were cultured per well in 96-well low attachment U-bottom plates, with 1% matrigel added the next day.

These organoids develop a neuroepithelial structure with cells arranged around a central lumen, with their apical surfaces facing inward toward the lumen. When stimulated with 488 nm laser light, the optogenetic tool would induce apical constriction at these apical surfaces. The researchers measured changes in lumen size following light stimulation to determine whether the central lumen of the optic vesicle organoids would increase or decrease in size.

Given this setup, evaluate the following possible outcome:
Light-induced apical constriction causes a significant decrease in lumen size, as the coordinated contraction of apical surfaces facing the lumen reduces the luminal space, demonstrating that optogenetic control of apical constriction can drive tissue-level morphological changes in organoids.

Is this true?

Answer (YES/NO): YES